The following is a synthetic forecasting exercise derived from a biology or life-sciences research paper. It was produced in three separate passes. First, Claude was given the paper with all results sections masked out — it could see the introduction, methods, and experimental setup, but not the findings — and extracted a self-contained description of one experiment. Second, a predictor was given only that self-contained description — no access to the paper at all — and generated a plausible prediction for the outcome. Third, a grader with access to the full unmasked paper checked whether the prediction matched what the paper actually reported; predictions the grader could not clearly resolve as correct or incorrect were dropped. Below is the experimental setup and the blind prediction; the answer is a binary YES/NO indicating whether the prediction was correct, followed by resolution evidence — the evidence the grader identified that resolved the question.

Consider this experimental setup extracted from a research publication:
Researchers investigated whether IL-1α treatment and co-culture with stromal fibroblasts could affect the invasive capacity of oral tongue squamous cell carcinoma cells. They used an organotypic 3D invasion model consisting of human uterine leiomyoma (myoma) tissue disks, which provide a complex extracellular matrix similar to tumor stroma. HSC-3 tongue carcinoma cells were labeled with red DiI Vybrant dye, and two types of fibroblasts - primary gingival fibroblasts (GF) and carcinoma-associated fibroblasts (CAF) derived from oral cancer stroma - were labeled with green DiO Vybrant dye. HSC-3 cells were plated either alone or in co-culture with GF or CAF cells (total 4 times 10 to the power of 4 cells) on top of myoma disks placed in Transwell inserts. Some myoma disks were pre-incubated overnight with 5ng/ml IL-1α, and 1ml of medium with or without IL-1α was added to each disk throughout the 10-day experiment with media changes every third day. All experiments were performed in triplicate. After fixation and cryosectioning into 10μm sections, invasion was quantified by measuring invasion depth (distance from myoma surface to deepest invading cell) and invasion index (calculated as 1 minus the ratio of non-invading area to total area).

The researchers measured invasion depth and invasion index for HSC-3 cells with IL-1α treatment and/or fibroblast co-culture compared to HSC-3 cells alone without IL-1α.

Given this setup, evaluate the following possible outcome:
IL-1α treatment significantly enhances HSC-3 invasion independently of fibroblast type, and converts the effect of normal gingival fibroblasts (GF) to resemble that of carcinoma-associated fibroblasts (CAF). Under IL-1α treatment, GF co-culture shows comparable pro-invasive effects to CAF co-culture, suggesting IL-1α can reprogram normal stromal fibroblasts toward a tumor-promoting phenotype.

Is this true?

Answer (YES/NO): NO